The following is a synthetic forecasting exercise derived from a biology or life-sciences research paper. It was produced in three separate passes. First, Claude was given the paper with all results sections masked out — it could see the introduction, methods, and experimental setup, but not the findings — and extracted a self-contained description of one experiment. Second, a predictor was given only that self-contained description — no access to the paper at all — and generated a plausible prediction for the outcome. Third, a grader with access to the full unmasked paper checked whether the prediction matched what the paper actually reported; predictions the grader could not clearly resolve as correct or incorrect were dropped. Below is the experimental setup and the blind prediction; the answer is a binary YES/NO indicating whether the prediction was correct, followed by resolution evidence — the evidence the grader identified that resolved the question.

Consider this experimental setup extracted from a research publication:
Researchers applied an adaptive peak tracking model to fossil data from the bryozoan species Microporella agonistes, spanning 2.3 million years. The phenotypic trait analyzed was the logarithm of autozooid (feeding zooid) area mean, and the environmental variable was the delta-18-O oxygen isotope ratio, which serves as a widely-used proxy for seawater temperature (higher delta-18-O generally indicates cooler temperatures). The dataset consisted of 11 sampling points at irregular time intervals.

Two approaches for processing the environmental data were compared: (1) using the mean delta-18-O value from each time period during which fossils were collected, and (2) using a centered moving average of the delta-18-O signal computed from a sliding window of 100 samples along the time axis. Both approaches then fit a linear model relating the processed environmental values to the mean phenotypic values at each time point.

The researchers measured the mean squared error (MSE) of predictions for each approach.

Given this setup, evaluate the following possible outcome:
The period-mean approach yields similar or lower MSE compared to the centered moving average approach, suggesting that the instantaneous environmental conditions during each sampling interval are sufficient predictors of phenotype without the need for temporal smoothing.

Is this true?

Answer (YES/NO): NO